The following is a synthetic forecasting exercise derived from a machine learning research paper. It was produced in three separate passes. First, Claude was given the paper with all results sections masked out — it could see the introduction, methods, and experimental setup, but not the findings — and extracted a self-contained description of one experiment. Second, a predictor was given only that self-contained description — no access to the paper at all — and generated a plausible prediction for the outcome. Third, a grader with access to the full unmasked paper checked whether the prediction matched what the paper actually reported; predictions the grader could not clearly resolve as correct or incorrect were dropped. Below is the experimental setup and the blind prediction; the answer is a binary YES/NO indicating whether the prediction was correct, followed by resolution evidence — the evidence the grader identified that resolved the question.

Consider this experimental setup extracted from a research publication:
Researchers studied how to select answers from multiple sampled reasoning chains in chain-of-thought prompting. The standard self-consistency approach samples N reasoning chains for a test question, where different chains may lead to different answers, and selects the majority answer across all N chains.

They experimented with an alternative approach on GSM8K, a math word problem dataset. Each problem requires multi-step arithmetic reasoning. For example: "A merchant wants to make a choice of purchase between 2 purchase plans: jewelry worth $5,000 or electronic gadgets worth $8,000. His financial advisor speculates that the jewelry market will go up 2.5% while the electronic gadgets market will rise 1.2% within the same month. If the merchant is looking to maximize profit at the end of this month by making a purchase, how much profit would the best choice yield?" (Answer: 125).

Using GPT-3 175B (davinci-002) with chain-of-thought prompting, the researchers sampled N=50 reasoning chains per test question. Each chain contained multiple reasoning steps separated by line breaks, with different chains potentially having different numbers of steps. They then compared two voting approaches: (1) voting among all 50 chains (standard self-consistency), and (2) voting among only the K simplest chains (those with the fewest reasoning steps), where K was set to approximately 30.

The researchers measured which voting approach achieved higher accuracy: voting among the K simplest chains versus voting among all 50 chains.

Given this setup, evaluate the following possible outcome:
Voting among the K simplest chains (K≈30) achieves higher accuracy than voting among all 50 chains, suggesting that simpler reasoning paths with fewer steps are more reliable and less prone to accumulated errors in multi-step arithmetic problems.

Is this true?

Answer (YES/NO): NO